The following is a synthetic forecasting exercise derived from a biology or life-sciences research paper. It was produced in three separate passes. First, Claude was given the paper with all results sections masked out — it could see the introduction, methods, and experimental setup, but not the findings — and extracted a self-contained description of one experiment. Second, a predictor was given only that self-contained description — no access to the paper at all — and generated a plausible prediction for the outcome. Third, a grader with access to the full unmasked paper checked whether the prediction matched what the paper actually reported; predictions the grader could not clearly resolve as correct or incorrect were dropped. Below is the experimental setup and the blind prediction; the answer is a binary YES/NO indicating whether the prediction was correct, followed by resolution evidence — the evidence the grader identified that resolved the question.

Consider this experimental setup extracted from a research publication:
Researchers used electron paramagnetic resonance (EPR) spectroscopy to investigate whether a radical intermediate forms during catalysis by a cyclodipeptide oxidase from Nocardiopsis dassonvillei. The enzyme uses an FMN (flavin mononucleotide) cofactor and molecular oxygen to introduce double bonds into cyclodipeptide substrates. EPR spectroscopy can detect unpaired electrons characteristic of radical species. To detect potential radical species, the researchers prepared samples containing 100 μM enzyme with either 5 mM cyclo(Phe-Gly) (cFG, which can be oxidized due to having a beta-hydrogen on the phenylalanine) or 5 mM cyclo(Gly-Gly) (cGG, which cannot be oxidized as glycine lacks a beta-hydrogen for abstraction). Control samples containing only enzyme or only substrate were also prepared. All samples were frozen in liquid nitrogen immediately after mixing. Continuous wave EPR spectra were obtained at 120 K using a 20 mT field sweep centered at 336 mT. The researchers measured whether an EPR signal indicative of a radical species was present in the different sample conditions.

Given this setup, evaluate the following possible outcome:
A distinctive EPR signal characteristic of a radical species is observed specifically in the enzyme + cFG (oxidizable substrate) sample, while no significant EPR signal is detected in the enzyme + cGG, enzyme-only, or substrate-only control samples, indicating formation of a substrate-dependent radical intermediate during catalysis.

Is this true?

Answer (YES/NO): YES